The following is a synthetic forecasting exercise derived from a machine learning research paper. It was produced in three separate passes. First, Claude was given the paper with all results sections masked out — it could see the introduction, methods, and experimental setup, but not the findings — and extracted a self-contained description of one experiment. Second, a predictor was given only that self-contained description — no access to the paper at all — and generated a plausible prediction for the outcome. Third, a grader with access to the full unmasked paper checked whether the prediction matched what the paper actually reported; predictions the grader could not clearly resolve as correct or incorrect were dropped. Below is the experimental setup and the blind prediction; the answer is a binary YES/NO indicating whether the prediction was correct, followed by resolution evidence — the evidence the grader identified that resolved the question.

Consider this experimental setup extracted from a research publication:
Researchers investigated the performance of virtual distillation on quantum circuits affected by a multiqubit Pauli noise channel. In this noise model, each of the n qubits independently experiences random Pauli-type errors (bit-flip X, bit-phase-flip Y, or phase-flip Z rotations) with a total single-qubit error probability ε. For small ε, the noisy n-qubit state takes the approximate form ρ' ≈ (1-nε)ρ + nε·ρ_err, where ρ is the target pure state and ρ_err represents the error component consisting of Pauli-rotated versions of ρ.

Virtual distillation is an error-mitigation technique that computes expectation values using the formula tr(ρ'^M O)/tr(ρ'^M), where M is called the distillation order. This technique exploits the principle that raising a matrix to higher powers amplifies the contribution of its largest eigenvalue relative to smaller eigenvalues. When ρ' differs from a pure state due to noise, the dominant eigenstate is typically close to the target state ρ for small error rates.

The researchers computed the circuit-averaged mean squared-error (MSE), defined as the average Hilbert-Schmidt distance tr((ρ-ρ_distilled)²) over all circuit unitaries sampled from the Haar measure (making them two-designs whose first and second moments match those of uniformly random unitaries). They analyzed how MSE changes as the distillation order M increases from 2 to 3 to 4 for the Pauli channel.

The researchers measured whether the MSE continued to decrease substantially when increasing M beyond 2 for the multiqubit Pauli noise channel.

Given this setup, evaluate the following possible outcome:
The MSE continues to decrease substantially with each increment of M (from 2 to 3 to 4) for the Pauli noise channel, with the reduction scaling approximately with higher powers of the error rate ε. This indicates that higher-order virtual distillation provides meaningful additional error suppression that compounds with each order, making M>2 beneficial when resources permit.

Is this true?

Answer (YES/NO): NO